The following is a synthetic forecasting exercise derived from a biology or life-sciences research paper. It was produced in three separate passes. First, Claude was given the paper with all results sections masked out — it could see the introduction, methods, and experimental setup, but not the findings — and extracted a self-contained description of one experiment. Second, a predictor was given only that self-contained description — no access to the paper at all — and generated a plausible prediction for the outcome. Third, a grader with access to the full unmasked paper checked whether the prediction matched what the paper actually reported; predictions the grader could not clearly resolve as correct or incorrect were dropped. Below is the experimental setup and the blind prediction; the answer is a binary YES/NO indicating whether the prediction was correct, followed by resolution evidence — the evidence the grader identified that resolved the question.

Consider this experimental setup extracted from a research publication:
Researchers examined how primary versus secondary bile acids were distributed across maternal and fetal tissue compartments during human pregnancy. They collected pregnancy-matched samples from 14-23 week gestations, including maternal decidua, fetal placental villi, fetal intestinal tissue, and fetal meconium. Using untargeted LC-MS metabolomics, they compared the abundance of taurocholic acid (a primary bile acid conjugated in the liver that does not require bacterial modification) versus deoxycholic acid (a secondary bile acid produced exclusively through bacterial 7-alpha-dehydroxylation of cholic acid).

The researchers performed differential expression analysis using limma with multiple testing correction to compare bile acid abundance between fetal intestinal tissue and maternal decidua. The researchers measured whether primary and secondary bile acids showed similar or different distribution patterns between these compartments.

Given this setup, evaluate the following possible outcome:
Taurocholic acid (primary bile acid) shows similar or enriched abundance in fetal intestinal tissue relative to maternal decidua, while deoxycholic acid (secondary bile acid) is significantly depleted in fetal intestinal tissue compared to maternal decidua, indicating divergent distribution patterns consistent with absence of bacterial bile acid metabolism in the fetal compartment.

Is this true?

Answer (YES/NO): NO